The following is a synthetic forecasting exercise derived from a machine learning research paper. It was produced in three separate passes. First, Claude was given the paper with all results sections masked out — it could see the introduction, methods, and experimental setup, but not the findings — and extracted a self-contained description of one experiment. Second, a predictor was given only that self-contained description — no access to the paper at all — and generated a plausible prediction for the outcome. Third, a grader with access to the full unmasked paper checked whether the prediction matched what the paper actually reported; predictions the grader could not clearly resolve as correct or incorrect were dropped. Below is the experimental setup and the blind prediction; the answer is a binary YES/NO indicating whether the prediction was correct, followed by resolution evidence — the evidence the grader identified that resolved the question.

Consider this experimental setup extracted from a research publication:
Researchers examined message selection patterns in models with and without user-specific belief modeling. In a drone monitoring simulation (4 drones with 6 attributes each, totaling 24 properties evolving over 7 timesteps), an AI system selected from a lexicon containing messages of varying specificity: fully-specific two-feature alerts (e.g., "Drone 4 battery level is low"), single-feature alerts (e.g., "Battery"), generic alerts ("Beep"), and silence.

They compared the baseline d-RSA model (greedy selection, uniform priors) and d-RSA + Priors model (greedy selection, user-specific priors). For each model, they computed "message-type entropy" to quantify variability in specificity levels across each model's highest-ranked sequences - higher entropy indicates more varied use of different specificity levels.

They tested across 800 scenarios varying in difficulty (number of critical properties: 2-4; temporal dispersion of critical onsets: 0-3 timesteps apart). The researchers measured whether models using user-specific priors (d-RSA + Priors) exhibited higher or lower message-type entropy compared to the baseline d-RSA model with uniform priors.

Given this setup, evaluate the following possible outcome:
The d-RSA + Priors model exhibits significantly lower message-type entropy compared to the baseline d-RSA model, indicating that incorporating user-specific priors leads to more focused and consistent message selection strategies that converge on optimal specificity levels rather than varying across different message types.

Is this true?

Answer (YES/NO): NO